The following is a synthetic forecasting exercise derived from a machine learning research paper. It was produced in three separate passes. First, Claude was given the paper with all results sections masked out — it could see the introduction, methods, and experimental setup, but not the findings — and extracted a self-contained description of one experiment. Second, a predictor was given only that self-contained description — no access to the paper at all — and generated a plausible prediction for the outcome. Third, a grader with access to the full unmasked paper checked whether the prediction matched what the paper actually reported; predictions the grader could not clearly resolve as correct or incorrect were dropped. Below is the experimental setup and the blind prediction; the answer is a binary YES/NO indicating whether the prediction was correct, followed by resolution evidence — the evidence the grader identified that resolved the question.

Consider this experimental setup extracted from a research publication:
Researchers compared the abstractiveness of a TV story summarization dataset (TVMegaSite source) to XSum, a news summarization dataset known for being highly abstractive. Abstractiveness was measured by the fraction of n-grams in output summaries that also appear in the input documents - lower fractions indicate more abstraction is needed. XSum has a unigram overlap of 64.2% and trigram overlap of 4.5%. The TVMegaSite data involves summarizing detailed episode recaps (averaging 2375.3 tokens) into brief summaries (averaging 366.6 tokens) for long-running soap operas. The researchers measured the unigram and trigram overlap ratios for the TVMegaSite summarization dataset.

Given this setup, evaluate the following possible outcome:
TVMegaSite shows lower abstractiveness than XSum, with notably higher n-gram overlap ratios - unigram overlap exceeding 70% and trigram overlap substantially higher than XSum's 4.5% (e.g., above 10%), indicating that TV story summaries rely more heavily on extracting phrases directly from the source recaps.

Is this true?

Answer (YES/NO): YES